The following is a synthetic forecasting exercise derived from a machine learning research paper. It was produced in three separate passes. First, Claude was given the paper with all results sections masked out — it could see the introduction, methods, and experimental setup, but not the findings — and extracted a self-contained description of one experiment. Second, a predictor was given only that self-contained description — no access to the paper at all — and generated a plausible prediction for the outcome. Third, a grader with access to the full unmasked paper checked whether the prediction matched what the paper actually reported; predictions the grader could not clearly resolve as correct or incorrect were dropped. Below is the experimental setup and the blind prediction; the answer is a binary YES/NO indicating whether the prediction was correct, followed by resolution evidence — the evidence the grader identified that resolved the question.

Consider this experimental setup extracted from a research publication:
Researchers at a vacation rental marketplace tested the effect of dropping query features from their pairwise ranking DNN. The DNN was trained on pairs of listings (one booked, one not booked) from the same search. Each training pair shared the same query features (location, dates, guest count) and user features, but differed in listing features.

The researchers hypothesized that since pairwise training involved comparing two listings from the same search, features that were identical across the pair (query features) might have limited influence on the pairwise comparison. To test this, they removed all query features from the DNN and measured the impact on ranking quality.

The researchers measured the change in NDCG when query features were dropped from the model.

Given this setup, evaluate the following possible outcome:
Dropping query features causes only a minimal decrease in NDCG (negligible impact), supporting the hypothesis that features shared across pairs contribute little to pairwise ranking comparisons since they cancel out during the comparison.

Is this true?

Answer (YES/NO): YES